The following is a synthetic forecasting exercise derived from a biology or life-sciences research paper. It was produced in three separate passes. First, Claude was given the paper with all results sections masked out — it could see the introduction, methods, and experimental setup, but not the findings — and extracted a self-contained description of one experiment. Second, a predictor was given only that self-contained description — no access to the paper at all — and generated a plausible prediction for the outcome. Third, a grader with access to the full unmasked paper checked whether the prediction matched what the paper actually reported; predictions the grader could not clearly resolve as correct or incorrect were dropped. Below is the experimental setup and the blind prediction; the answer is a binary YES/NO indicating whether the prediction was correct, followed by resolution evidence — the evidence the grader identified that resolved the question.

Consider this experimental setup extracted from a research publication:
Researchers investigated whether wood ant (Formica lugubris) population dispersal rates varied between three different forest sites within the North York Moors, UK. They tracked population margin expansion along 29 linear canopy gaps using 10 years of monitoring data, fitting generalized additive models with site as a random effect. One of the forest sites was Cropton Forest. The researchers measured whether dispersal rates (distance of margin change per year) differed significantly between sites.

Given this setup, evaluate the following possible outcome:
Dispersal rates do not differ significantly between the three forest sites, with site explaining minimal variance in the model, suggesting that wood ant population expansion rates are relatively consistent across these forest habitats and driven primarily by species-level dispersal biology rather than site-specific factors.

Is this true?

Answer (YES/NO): NO